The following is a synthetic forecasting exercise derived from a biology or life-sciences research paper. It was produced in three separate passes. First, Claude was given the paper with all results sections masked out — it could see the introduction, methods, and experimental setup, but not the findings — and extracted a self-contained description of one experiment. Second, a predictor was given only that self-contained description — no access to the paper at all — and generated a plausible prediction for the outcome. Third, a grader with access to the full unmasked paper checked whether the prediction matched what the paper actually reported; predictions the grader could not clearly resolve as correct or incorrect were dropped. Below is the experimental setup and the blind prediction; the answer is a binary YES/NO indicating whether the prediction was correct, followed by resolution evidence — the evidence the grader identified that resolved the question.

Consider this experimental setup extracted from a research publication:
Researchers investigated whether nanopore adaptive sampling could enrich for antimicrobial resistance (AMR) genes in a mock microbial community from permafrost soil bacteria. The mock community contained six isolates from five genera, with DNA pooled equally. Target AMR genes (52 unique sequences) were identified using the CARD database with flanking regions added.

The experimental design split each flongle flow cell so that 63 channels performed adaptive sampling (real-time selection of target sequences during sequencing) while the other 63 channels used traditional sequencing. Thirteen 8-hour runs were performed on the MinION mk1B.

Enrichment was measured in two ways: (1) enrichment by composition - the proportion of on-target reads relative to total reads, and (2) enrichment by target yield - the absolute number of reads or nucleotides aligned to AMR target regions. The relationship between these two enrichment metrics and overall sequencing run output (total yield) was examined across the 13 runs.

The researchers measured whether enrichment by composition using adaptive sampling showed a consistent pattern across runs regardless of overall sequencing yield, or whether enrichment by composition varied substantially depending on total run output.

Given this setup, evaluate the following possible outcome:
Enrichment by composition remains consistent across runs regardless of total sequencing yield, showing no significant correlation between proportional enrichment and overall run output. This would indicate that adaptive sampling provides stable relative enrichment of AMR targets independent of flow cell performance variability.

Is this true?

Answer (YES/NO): YES